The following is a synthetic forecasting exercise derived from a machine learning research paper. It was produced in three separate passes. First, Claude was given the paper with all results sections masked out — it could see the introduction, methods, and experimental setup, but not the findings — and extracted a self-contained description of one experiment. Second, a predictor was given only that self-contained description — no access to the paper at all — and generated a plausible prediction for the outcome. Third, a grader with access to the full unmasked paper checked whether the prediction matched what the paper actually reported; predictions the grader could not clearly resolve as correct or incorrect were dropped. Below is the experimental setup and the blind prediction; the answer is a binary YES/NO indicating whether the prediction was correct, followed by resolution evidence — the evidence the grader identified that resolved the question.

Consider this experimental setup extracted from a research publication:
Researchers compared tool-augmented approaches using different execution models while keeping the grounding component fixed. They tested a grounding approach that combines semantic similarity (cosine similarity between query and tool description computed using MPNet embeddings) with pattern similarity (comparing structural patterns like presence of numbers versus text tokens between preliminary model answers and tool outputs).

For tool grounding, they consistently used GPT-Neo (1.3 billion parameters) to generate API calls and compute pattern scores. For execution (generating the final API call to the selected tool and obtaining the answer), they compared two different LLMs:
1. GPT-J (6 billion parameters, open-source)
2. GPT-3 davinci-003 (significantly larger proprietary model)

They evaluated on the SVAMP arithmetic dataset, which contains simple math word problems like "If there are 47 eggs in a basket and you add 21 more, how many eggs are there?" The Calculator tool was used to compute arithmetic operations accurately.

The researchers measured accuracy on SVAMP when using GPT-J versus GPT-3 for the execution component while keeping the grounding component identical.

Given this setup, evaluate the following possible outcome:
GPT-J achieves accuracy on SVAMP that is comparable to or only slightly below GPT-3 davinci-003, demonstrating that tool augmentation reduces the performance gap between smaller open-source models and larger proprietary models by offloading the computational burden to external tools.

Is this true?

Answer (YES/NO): NO